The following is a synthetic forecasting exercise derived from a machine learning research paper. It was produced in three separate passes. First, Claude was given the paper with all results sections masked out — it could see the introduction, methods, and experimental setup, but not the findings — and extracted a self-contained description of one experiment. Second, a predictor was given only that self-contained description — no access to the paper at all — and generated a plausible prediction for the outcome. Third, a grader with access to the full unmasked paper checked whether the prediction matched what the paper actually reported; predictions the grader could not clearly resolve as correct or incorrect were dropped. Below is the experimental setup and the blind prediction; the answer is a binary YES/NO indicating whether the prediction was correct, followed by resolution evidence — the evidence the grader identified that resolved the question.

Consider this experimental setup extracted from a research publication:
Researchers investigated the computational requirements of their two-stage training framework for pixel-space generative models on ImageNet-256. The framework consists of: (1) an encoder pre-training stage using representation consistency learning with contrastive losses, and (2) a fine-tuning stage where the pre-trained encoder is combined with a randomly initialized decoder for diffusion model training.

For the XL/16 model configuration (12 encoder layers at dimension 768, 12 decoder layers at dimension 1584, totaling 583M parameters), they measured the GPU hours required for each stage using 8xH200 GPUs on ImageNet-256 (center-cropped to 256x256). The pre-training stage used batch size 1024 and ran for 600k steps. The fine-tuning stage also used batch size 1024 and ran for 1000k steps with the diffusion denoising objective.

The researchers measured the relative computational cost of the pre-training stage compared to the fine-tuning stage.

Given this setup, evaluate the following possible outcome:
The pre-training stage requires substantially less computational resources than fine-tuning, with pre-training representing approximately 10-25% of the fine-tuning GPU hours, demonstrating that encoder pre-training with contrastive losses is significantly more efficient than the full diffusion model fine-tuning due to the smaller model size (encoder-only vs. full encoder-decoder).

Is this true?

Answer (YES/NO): NO